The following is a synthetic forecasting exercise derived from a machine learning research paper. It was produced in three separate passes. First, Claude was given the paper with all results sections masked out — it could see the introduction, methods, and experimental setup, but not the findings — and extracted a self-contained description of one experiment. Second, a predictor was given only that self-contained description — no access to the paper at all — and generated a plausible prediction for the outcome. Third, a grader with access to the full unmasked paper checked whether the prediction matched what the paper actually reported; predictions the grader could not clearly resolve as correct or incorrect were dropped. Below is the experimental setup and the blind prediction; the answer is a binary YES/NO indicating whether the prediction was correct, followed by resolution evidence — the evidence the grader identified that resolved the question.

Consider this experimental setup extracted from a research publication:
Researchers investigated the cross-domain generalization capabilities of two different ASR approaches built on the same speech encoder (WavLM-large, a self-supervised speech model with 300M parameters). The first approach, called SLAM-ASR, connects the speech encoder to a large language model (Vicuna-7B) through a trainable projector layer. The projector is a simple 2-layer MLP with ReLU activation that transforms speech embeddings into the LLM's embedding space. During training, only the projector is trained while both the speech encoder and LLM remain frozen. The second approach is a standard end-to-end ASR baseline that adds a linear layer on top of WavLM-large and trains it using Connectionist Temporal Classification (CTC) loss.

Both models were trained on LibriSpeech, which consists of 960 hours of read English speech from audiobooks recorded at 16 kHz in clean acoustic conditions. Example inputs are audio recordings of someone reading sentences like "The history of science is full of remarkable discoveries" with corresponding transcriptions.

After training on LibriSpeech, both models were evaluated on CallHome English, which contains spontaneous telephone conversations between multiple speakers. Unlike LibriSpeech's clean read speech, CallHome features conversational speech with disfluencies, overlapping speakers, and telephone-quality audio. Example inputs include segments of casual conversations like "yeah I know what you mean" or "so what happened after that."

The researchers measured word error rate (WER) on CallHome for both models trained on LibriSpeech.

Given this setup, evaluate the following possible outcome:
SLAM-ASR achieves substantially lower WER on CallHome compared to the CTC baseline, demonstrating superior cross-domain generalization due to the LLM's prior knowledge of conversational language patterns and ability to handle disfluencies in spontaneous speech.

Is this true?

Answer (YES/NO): NO